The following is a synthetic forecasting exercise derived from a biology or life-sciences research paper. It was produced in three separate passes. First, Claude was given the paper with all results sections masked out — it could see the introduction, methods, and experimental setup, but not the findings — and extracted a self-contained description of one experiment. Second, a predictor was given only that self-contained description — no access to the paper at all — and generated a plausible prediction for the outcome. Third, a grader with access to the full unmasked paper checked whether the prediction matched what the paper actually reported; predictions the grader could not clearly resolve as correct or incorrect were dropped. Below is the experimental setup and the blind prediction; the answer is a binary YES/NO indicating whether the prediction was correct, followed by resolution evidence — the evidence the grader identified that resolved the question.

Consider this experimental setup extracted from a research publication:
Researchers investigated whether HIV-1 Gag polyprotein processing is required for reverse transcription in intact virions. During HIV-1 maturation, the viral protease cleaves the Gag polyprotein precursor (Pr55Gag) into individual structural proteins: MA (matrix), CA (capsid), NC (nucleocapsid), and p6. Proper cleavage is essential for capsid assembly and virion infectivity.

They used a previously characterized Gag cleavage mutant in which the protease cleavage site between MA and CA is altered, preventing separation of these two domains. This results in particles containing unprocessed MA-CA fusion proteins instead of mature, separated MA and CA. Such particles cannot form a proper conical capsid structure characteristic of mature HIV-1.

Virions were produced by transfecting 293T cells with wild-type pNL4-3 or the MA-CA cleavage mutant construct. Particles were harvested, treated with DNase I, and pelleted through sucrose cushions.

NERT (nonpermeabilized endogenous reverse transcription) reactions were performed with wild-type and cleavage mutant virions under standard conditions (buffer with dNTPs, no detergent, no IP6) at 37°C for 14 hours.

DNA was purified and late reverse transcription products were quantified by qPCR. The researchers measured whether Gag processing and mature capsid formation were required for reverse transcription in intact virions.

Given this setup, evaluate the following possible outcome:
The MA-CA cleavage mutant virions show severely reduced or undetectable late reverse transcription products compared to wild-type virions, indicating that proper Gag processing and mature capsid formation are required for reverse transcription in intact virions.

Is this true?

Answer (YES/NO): NO